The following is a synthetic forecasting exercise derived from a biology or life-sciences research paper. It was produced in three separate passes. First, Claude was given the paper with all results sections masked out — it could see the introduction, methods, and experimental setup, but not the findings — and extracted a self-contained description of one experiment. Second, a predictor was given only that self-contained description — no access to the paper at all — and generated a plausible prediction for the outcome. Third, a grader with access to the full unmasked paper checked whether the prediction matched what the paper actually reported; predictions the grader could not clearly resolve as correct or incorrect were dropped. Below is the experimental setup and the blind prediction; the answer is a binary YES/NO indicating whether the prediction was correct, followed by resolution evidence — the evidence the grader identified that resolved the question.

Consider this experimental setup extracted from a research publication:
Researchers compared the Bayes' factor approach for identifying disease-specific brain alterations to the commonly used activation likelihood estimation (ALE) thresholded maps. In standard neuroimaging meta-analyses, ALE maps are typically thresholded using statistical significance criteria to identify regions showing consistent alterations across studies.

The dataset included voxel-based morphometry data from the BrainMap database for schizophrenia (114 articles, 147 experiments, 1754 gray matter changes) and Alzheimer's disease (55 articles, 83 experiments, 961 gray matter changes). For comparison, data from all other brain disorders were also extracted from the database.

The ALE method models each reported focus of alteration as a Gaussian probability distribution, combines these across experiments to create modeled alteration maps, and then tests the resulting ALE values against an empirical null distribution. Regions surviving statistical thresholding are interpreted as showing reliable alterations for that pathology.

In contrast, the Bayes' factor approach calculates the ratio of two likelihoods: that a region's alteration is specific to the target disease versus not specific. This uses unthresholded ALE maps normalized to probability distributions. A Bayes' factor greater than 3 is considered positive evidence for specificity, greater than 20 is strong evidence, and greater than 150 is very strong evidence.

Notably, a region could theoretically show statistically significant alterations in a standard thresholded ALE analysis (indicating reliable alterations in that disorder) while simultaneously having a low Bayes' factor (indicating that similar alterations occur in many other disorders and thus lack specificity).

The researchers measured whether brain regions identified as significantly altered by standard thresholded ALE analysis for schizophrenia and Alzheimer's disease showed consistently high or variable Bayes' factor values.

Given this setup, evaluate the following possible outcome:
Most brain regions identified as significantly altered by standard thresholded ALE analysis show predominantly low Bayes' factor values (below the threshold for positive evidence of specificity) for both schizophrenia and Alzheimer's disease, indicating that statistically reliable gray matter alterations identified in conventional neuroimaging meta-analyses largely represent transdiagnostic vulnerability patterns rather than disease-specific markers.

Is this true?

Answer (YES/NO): YES